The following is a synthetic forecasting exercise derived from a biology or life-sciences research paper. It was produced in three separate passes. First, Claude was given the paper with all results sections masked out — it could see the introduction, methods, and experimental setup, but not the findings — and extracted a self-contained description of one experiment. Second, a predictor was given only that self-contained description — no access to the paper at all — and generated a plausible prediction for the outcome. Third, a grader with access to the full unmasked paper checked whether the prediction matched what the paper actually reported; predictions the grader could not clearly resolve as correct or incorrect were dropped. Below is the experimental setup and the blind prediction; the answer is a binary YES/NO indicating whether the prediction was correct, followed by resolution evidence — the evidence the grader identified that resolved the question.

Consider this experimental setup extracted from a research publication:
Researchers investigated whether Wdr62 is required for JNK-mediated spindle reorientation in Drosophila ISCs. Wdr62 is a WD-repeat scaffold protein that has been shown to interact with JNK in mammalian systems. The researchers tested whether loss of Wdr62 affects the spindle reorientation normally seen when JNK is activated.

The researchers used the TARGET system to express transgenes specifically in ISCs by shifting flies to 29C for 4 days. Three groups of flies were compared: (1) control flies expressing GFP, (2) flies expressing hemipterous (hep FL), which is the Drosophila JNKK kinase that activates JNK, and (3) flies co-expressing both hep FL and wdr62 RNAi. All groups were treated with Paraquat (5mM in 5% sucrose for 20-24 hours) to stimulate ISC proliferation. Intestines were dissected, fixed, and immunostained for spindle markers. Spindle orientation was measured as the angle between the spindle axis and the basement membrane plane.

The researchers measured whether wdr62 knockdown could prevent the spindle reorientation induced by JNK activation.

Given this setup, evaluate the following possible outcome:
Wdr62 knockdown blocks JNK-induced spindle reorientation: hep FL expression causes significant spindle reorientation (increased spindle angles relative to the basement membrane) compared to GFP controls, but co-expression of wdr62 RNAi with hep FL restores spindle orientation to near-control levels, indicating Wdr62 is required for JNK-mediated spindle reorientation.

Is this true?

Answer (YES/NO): NO